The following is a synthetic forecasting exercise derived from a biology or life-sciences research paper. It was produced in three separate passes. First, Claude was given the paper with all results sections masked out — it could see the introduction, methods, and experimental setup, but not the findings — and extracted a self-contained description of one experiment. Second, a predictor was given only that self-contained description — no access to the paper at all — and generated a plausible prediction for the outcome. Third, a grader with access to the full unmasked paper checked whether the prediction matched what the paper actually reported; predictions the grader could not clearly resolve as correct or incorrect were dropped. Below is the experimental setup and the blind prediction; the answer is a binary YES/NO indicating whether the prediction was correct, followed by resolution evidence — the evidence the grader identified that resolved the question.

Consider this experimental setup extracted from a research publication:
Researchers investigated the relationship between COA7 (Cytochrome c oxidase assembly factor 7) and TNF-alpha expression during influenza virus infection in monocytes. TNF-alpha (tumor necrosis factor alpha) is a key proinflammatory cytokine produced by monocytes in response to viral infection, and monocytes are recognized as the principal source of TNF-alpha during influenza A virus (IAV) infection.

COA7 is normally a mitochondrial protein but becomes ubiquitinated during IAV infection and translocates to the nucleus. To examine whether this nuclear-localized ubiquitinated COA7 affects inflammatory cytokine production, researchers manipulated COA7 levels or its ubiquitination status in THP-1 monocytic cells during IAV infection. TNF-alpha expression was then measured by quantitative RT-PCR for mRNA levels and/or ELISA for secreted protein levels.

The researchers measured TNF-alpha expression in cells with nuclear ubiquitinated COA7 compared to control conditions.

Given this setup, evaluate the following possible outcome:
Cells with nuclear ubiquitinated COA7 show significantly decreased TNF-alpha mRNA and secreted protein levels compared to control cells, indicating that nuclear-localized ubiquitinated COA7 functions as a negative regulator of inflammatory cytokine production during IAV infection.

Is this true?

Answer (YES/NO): NO